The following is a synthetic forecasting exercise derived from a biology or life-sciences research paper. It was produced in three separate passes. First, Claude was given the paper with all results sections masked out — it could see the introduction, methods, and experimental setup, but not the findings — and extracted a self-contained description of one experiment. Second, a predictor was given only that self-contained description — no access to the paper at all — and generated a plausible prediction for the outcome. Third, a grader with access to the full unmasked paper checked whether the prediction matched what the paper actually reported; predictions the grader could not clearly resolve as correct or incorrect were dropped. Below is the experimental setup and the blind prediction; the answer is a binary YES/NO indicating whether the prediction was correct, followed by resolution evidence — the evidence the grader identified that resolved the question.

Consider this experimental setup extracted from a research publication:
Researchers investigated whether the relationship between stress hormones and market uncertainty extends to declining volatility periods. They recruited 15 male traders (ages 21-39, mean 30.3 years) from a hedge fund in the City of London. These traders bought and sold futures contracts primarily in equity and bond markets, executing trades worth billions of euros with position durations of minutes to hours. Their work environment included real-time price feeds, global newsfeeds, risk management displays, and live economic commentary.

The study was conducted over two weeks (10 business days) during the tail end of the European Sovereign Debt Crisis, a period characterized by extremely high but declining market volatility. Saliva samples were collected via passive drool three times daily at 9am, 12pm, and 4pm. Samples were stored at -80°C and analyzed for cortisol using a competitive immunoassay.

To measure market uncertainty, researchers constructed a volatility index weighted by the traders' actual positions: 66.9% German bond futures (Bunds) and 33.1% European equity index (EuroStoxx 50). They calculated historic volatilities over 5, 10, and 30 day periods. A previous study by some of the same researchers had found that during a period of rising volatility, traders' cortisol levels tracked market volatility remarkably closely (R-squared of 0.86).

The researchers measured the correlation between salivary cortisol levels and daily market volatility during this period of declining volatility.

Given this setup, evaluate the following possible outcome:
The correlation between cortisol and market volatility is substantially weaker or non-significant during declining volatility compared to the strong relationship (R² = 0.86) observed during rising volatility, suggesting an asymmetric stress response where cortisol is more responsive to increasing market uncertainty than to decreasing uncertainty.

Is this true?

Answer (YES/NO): NO